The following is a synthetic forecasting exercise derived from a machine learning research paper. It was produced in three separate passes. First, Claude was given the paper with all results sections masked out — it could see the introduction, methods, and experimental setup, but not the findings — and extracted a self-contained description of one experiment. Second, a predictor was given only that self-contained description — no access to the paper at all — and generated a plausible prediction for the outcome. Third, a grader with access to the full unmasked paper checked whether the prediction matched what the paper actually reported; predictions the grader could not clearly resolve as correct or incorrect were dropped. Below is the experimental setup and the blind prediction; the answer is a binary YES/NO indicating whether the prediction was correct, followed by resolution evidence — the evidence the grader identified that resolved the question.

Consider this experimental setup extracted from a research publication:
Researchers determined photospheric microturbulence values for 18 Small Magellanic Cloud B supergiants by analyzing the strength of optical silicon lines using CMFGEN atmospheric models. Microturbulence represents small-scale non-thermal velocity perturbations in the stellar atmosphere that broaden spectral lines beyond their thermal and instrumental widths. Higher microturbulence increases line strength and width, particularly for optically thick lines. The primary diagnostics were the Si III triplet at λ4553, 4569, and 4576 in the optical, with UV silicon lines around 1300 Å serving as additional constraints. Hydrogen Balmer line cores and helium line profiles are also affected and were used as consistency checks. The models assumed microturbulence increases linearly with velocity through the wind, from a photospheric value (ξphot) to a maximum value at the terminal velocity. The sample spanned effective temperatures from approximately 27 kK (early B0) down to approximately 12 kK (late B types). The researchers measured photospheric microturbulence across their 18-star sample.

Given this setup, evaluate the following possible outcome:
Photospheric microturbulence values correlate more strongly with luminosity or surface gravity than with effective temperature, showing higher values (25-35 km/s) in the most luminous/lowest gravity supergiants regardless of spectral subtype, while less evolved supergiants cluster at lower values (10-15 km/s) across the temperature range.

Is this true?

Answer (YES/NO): NO